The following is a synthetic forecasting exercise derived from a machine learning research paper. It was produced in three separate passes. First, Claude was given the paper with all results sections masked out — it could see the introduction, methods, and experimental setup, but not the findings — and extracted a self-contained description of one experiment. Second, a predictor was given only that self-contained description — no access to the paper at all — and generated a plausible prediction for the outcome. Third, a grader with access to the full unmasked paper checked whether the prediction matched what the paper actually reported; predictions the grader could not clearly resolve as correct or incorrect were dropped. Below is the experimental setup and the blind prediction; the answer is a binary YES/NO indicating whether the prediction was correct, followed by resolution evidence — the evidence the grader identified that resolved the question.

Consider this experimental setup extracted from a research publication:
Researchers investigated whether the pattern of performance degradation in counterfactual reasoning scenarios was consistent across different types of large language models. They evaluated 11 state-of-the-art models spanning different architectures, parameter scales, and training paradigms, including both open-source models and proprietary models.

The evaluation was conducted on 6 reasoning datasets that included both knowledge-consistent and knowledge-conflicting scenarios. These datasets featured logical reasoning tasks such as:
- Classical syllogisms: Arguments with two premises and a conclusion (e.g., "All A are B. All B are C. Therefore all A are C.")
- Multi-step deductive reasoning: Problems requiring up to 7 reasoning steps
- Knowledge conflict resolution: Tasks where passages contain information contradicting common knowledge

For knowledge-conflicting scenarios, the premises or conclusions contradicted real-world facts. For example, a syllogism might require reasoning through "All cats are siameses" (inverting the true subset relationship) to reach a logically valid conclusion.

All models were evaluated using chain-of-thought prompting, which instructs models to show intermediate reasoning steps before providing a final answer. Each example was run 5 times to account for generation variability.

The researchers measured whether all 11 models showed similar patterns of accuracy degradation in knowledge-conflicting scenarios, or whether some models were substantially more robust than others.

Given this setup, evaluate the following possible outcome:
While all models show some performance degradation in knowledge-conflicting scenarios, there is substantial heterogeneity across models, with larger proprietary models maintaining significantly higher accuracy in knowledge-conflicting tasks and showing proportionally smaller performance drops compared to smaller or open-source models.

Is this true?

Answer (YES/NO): NO